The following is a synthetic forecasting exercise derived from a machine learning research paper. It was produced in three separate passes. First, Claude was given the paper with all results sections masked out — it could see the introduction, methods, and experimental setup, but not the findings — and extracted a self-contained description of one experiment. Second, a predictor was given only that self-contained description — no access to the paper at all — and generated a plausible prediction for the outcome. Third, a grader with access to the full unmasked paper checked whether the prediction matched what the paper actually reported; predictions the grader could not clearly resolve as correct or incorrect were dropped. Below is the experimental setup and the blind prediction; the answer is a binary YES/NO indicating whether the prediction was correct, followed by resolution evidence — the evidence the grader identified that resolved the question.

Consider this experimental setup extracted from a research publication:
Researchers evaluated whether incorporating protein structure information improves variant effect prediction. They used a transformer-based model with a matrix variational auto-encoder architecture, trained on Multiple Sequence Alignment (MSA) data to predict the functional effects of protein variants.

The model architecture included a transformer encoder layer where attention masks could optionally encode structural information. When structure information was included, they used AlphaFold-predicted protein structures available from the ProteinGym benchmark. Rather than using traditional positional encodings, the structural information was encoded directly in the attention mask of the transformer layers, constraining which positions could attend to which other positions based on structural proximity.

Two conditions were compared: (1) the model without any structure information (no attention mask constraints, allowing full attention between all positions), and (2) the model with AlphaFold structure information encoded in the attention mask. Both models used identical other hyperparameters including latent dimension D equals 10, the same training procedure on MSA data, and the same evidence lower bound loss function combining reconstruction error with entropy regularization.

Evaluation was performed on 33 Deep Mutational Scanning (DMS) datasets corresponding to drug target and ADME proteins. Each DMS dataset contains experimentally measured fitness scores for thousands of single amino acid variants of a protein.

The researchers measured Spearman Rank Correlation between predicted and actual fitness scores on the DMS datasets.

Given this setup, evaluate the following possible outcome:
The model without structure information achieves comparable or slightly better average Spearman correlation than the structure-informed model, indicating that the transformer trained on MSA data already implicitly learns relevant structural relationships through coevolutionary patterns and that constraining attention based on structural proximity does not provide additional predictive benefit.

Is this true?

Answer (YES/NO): YES